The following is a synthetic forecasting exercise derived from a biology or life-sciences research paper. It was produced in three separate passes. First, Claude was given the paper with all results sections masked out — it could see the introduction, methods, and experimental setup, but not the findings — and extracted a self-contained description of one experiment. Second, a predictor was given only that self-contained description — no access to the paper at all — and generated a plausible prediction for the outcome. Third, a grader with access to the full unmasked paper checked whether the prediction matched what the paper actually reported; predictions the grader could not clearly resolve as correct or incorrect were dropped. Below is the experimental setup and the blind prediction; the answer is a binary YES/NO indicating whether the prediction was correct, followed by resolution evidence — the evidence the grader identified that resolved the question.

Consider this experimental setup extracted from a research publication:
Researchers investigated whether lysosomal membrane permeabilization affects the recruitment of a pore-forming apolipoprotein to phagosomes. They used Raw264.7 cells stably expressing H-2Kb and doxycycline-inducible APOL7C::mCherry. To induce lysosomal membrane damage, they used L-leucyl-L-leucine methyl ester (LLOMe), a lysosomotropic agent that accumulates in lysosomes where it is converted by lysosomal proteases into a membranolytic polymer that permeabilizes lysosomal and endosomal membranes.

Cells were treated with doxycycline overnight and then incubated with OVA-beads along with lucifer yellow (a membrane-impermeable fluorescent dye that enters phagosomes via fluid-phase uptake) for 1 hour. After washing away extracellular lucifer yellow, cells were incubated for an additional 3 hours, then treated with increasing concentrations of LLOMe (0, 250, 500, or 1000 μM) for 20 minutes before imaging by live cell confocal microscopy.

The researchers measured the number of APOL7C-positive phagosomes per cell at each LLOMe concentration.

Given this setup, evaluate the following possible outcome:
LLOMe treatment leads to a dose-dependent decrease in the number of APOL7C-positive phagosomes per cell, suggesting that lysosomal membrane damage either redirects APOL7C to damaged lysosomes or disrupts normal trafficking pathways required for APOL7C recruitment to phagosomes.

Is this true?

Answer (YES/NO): NO